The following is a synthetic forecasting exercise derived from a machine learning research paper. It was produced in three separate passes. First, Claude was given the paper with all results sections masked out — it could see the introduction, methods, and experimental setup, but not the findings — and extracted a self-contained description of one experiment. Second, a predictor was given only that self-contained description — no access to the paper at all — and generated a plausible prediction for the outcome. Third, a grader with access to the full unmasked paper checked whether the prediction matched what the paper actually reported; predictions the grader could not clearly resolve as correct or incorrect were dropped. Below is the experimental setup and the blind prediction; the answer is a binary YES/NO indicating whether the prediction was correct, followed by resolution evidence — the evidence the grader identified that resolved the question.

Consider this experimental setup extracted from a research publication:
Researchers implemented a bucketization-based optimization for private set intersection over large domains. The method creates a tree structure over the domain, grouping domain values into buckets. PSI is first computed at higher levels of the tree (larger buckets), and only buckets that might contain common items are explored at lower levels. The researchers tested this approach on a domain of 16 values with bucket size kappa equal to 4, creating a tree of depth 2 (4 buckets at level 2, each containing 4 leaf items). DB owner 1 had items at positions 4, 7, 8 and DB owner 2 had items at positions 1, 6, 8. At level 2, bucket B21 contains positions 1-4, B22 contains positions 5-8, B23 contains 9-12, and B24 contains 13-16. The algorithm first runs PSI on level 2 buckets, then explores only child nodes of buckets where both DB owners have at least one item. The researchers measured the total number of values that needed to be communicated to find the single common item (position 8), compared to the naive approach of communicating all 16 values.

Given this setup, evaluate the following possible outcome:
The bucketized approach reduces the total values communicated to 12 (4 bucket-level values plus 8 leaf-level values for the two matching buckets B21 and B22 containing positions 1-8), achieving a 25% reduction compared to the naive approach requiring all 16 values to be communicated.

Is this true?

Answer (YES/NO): YES